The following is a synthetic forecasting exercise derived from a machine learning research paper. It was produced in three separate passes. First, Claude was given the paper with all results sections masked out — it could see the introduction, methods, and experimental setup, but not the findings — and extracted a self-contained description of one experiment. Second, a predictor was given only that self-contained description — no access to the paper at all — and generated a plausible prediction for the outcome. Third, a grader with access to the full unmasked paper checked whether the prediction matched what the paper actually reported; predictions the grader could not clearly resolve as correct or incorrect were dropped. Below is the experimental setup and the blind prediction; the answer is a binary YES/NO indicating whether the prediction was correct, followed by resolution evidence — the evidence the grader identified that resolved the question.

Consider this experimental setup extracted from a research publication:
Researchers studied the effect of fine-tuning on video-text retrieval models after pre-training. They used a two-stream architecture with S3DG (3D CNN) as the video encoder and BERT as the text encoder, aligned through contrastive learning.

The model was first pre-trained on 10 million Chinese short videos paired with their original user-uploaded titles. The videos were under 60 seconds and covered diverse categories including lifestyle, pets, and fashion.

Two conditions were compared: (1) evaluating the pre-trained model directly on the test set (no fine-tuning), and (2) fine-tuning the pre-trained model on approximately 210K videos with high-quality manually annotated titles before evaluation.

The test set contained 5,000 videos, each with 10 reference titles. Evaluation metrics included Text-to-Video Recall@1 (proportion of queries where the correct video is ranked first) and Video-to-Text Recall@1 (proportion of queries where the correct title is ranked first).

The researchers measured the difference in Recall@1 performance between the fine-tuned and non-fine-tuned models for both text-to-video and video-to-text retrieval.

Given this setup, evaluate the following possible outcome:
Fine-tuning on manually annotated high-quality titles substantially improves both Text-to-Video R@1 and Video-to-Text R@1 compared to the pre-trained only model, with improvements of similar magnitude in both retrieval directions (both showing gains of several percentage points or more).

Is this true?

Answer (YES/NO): NO